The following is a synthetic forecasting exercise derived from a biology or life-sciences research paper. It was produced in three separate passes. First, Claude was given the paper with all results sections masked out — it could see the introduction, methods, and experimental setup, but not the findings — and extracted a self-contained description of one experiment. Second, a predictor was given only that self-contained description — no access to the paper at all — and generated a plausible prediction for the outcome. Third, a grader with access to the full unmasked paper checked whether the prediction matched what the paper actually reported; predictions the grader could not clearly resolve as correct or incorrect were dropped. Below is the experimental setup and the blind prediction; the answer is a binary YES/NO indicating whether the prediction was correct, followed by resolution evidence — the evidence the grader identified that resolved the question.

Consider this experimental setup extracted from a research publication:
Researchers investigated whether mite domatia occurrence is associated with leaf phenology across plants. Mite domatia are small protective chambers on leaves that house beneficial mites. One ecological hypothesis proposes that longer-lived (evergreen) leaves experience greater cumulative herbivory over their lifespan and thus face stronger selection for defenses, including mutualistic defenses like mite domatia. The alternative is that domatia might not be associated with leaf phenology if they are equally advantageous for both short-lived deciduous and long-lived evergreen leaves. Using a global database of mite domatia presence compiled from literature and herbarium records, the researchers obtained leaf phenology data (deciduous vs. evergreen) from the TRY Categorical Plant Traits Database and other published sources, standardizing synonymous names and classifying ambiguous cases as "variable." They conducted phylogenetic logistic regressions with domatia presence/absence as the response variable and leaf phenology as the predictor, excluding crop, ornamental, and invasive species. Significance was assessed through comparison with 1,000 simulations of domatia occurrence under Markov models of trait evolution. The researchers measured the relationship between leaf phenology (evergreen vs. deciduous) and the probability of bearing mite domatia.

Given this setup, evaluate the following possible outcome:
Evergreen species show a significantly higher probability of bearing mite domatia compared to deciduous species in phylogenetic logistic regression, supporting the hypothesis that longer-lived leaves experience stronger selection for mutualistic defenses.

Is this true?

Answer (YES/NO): NO